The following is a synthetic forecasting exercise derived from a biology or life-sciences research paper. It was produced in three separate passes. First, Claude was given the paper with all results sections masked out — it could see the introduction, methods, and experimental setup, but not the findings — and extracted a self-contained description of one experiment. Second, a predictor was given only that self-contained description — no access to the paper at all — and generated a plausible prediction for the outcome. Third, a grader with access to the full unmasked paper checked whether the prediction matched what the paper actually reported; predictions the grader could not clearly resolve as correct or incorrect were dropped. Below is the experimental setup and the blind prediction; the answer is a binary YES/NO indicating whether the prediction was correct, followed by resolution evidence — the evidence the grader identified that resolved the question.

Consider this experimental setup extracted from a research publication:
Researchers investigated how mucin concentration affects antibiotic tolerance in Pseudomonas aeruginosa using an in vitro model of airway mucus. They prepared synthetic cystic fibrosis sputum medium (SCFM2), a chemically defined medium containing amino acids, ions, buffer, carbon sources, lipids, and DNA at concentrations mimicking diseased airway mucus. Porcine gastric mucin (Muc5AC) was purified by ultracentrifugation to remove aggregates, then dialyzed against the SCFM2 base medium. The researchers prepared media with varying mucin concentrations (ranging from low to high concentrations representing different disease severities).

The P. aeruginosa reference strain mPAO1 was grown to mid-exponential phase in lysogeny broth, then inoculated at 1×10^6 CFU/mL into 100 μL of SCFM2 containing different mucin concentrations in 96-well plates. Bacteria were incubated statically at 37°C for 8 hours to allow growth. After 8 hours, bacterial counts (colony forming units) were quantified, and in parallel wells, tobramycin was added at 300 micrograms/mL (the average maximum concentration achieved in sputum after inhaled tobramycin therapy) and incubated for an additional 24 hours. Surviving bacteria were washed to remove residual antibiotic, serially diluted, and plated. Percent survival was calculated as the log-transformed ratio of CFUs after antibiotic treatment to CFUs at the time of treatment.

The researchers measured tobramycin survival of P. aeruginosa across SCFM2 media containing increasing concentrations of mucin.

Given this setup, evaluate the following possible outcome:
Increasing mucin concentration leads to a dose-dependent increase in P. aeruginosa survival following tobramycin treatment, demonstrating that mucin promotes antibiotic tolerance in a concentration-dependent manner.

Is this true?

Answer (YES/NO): YES